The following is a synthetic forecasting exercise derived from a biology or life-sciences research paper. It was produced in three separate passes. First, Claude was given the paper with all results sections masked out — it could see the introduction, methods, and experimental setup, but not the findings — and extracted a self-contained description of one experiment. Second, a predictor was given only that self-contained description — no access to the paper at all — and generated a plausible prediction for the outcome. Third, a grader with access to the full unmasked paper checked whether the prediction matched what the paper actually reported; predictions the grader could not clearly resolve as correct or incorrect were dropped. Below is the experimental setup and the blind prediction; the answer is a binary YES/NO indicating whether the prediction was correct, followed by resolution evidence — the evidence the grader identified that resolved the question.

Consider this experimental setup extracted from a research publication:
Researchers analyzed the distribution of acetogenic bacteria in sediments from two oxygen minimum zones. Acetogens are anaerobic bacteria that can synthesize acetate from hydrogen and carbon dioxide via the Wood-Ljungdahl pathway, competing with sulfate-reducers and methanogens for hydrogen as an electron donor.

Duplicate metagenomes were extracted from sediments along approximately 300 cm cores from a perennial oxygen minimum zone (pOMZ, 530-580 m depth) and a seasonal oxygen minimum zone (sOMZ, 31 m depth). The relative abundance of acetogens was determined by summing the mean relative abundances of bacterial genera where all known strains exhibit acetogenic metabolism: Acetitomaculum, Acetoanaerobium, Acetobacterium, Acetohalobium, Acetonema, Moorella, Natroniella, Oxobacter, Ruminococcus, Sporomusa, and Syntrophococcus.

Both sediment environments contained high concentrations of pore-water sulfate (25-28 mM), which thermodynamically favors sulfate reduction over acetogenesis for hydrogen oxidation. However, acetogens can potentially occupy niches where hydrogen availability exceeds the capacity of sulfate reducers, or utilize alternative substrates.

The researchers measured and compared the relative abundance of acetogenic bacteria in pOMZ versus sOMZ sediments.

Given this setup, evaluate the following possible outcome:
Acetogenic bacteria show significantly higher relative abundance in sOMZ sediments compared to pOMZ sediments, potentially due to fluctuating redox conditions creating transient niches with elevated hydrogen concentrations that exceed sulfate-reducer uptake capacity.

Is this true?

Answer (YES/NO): YES